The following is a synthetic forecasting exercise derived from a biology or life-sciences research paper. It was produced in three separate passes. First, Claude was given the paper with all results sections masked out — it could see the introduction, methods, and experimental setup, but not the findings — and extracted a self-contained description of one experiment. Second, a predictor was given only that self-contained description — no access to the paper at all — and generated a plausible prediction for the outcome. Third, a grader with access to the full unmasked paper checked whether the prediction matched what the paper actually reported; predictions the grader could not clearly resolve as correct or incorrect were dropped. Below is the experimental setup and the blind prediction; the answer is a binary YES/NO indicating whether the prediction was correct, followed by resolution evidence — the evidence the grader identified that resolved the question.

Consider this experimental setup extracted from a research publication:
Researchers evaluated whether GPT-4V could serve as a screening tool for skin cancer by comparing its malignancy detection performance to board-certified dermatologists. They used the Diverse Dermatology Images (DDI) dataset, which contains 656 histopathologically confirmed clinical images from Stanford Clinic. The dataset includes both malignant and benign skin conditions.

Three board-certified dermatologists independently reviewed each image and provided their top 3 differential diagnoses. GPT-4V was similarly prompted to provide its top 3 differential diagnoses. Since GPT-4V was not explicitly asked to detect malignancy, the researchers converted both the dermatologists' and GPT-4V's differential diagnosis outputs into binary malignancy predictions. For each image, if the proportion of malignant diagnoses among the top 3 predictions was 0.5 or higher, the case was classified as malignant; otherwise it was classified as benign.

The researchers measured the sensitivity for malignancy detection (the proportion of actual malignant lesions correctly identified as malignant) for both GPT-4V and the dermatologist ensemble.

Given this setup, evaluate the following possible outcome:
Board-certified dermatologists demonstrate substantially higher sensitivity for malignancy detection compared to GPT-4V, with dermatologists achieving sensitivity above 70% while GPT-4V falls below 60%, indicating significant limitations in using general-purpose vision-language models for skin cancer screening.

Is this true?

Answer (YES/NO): NO